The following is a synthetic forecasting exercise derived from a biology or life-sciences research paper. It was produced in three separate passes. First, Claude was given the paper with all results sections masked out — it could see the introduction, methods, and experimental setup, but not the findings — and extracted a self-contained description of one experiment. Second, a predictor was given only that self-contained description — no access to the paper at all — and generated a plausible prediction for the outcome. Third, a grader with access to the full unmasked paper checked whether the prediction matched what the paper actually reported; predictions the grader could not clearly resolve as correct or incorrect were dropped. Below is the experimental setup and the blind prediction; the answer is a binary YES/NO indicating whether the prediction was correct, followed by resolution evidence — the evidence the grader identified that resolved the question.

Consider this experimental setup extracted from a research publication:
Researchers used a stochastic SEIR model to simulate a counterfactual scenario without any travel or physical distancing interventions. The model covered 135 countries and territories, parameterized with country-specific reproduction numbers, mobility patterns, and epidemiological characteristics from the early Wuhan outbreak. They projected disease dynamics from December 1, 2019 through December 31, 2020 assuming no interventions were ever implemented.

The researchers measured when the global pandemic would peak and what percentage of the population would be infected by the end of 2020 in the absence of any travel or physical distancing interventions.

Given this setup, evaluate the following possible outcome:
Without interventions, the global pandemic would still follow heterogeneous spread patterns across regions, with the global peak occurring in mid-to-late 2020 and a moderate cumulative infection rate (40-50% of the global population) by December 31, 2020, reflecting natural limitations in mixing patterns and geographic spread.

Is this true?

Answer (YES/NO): NO